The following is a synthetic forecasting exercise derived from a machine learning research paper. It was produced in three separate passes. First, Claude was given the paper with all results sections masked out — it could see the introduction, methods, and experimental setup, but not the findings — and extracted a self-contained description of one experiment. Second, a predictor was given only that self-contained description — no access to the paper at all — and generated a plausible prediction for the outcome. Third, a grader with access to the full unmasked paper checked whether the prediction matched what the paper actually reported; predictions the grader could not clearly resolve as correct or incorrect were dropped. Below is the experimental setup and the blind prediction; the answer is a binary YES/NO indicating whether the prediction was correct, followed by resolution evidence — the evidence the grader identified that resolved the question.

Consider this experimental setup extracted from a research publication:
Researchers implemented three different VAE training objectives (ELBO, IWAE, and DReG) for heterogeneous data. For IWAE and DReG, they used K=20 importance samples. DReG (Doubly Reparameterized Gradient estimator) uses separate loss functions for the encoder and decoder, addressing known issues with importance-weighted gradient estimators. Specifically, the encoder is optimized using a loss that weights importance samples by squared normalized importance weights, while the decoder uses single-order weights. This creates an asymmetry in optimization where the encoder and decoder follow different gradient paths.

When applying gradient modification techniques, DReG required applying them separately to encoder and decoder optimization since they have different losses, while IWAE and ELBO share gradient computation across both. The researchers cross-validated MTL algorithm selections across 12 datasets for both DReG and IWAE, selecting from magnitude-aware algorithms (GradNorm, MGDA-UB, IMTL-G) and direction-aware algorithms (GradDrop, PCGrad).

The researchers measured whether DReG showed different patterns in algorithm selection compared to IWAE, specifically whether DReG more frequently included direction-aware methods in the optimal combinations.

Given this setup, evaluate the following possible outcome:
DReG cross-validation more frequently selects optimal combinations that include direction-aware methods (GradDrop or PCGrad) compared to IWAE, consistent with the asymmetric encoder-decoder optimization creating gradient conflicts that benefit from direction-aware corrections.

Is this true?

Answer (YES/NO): YES